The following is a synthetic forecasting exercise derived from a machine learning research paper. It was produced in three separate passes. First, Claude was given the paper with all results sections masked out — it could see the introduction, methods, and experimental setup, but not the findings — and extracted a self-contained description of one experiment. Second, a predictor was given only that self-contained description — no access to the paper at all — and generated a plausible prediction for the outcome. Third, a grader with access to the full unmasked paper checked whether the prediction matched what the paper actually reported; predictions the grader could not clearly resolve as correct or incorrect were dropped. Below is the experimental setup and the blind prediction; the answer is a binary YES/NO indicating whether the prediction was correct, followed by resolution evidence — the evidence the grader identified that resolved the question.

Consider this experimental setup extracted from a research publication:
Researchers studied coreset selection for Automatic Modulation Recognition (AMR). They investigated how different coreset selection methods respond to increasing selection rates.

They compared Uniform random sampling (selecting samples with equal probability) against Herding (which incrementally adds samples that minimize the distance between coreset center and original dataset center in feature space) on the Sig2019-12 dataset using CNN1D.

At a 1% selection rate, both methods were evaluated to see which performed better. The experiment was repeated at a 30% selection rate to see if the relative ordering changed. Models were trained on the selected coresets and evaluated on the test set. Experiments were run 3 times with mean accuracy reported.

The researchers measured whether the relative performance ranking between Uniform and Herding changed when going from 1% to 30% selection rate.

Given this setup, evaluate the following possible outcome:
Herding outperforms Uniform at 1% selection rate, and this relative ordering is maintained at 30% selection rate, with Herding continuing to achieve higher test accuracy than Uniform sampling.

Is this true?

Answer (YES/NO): NO